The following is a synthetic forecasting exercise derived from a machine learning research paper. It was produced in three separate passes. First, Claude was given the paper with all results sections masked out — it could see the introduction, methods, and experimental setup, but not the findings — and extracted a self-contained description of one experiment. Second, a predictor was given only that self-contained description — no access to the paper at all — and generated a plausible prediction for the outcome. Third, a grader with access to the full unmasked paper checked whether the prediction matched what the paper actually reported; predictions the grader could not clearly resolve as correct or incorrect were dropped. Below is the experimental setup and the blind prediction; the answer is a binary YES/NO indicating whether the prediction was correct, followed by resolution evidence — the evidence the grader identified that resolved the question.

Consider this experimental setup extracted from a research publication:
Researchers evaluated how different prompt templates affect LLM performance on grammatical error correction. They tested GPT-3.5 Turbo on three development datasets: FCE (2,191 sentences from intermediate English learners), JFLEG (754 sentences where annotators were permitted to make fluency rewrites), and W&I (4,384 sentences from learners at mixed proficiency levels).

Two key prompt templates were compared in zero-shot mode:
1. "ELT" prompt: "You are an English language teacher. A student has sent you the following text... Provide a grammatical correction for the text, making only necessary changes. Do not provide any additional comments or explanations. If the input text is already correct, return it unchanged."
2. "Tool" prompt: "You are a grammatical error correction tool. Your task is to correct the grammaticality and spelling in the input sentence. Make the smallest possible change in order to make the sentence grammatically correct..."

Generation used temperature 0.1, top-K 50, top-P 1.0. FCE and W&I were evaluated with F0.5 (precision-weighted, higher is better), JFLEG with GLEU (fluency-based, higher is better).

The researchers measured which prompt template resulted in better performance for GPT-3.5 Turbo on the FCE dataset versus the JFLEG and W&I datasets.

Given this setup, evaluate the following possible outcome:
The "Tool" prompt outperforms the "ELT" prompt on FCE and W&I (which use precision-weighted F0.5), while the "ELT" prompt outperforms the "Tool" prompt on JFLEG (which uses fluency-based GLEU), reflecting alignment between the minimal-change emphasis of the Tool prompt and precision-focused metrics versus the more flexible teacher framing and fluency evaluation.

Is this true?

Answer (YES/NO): NO